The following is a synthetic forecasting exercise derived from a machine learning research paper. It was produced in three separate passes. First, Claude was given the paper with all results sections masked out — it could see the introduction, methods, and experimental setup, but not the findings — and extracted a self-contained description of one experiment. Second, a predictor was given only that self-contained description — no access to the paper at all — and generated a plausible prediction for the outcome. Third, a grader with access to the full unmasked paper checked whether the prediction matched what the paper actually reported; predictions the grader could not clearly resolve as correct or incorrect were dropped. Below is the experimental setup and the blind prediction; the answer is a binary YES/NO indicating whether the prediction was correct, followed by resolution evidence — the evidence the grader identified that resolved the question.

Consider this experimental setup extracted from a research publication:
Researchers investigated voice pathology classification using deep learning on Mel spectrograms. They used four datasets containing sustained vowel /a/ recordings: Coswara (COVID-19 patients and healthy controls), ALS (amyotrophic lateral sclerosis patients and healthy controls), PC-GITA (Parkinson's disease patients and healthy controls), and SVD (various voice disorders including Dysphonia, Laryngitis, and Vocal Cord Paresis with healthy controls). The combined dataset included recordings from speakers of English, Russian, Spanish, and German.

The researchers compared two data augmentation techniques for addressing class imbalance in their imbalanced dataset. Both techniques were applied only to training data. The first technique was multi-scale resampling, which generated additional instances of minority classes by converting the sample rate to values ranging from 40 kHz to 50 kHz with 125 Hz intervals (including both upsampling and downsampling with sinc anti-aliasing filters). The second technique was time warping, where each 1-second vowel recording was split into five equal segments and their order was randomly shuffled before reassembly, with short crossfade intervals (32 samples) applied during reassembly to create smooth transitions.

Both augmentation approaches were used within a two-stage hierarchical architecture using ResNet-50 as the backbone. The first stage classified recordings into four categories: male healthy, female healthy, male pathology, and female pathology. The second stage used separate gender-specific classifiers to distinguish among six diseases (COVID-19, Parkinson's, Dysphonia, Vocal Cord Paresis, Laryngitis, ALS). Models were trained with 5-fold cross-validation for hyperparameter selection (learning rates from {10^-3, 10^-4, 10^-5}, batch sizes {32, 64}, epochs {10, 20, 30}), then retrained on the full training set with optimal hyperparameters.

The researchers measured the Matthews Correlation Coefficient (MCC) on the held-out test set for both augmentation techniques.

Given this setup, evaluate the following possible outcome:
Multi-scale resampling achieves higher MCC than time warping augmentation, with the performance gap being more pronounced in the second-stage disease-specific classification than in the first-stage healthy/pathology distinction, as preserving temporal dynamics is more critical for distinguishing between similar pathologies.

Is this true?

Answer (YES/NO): NO